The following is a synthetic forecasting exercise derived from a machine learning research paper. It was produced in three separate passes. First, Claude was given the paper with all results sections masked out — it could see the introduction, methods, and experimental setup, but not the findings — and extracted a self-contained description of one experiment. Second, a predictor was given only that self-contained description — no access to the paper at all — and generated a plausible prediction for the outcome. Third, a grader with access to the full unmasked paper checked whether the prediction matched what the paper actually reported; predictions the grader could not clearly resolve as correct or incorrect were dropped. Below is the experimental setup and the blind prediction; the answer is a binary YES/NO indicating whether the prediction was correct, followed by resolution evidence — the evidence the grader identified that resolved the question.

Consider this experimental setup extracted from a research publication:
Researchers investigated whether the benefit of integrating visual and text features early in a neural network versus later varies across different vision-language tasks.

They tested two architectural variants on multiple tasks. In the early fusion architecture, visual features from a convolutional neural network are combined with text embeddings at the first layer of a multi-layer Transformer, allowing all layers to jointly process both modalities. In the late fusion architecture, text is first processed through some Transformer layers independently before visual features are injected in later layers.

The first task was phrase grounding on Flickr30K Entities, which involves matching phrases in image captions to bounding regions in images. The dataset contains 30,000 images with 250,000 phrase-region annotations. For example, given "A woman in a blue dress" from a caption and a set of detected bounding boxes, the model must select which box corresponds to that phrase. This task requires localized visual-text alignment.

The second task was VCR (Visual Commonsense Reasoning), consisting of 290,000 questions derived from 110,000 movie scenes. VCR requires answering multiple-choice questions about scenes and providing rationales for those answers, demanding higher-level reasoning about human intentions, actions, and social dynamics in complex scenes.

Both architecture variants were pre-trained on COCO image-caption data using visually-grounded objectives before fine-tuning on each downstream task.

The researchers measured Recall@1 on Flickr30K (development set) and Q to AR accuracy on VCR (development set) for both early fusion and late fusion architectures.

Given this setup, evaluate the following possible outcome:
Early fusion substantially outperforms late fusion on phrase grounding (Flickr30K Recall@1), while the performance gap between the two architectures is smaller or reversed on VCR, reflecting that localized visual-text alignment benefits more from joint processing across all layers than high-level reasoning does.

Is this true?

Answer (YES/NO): NO